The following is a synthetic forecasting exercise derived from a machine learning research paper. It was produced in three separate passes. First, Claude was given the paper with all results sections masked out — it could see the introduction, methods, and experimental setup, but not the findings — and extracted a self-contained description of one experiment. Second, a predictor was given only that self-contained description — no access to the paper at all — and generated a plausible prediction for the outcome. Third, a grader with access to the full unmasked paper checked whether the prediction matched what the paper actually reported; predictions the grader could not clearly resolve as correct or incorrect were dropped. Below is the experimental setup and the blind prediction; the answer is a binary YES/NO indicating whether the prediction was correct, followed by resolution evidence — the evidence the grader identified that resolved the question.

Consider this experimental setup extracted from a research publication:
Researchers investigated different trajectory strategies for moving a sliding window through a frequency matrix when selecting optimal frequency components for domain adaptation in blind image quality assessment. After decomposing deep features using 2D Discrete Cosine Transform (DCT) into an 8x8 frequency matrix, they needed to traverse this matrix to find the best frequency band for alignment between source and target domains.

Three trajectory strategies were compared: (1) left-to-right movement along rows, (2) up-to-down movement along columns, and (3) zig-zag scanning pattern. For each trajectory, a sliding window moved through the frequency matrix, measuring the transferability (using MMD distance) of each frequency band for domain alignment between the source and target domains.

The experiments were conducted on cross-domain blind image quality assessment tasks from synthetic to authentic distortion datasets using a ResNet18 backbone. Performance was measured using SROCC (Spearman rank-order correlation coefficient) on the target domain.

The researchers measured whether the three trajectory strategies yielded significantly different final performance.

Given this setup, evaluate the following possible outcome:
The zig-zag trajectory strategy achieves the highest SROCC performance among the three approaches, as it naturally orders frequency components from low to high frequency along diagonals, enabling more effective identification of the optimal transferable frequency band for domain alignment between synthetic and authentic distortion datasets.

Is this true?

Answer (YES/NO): NO